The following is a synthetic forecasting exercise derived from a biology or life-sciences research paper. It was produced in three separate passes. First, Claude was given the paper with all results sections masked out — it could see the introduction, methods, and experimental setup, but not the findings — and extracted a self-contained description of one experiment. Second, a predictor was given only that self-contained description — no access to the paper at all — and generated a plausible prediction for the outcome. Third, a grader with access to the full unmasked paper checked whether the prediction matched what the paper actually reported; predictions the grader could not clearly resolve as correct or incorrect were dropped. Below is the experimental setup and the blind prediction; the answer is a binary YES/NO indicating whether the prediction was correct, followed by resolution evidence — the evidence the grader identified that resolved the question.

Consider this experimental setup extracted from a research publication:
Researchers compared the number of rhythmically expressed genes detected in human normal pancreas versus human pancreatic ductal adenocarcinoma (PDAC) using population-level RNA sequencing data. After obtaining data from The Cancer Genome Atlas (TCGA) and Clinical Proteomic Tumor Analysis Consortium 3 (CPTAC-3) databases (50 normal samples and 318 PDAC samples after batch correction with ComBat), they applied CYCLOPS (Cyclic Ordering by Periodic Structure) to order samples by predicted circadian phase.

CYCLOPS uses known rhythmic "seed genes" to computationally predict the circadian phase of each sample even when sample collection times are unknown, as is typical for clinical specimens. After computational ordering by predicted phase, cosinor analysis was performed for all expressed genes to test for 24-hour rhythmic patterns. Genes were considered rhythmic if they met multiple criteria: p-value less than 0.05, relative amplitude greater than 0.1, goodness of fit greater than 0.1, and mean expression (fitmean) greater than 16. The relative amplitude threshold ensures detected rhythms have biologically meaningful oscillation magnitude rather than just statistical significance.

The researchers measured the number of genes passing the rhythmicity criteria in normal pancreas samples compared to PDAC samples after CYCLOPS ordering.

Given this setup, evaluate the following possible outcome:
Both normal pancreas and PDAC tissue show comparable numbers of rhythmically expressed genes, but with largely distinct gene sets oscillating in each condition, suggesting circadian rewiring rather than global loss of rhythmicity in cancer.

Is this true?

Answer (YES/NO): NO